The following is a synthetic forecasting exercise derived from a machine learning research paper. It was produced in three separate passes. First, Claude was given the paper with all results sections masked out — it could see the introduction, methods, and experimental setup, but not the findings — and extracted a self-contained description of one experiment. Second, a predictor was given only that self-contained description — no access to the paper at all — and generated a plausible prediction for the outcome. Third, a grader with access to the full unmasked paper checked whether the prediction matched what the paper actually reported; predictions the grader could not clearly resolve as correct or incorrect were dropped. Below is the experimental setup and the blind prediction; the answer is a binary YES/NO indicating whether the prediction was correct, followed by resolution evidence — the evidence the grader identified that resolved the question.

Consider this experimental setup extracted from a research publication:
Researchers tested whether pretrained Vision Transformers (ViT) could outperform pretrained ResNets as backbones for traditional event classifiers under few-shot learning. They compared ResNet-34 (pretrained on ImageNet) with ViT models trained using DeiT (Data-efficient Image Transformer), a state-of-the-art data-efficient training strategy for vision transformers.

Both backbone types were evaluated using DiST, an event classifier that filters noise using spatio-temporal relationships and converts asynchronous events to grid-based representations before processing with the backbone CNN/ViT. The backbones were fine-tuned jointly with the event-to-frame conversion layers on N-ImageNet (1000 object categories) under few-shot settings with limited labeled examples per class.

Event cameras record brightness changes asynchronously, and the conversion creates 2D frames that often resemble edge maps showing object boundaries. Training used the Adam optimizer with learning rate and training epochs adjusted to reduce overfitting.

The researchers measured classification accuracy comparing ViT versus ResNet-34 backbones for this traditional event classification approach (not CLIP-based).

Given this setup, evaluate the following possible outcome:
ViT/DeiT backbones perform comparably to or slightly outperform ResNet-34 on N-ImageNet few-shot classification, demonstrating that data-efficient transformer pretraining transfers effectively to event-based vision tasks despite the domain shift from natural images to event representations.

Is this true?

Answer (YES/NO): NO